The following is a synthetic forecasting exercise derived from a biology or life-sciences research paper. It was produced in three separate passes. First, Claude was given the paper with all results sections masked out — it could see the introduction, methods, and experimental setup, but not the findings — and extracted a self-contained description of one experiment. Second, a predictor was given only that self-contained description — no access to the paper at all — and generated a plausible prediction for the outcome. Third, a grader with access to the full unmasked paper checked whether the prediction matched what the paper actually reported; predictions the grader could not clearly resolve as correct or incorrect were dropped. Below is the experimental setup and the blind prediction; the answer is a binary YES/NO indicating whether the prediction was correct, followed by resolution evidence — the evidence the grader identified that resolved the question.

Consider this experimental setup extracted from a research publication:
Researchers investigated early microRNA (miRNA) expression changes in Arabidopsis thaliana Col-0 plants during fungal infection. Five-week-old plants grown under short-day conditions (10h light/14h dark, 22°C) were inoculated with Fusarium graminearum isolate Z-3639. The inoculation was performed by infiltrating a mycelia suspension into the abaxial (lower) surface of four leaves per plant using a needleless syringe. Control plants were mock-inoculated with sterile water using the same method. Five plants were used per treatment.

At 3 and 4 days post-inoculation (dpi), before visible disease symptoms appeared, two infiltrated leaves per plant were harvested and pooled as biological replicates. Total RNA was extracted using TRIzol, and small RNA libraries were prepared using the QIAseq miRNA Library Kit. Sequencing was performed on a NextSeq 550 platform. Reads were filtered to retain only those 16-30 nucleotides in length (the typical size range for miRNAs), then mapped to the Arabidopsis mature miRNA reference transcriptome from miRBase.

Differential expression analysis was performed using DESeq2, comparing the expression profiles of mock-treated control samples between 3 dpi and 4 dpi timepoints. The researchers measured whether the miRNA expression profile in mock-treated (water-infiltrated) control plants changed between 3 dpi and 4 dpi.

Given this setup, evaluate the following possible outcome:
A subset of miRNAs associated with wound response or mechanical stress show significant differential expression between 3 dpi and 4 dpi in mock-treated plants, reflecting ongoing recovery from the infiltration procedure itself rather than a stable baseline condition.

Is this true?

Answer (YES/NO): NO